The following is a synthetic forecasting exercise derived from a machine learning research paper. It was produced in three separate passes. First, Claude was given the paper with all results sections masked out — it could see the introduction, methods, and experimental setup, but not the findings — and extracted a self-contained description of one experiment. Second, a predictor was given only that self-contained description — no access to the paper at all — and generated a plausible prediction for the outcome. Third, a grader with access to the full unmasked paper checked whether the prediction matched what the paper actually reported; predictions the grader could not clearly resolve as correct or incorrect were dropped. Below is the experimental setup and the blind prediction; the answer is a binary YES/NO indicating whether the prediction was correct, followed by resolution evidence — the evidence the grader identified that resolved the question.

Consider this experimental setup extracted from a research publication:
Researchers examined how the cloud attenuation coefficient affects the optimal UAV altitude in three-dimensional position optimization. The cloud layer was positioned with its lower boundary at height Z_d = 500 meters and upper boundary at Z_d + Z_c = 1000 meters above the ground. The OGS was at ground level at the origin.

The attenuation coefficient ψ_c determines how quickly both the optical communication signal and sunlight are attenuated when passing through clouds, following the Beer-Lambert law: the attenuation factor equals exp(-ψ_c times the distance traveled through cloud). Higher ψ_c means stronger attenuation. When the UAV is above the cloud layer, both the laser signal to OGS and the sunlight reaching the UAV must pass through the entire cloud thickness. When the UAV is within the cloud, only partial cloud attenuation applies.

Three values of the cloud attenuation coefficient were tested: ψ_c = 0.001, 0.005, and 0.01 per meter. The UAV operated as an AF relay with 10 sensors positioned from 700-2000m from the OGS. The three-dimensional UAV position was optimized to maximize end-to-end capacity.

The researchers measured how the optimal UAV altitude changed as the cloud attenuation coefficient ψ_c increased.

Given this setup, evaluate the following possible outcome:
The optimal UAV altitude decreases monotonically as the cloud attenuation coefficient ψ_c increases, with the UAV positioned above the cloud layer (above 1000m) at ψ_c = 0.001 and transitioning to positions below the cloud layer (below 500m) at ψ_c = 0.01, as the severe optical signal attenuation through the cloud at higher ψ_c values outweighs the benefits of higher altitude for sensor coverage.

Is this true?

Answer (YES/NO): NO